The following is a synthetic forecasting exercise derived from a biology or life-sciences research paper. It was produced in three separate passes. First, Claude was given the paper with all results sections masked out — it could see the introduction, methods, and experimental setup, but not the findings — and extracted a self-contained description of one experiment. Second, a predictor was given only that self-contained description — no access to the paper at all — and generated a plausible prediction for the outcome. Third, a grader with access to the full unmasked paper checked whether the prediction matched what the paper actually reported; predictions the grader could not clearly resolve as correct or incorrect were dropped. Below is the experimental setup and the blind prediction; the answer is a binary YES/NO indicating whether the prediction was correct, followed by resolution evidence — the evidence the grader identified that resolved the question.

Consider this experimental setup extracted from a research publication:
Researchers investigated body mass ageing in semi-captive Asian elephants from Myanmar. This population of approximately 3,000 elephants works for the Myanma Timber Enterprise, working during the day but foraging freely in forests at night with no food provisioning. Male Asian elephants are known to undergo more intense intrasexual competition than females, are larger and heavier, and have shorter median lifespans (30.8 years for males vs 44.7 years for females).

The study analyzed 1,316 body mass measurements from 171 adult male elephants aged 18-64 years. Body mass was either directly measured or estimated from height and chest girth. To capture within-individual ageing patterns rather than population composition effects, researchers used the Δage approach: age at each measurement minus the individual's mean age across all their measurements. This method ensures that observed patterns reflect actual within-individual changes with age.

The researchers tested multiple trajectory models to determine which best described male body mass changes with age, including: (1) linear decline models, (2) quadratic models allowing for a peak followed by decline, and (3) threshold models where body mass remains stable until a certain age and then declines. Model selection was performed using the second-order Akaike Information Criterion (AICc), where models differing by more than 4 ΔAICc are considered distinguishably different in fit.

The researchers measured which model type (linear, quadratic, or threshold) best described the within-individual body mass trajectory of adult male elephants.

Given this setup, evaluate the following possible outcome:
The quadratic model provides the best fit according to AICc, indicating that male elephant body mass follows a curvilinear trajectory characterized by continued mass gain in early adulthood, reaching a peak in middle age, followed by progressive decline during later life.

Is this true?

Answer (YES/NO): NO